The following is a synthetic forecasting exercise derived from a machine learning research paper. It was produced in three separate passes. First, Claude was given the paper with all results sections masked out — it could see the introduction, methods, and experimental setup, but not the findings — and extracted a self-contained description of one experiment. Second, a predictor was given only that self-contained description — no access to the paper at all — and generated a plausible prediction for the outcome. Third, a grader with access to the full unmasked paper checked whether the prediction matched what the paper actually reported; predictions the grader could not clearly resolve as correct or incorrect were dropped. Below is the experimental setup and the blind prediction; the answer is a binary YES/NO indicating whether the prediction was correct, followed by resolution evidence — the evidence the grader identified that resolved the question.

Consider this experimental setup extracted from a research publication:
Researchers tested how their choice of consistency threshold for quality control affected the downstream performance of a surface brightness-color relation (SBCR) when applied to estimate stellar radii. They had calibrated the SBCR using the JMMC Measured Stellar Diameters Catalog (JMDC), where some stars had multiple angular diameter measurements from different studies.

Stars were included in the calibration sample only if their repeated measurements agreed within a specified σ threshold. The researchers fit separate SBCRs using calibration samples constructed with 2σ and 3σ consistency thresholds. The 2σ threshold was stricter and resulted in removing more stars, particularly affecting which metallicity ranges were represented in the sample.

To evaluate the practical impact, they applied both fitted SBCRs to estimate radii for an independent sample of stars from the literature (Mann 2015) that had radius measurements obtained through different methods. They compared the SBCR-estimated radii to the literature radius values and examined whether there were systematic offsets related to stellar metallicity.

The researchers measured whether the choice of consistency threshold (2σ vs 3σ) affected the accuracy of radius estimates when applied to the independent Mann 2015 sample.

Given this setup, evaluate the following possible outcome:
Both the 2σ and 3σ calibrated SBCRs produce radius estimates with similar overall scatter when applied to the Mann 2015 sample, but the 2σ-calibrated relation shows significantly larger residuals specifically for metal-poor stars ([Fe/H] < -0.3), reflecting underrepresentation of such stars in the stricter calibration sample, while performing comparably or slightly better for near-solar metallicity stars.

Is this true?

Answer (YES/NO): NO